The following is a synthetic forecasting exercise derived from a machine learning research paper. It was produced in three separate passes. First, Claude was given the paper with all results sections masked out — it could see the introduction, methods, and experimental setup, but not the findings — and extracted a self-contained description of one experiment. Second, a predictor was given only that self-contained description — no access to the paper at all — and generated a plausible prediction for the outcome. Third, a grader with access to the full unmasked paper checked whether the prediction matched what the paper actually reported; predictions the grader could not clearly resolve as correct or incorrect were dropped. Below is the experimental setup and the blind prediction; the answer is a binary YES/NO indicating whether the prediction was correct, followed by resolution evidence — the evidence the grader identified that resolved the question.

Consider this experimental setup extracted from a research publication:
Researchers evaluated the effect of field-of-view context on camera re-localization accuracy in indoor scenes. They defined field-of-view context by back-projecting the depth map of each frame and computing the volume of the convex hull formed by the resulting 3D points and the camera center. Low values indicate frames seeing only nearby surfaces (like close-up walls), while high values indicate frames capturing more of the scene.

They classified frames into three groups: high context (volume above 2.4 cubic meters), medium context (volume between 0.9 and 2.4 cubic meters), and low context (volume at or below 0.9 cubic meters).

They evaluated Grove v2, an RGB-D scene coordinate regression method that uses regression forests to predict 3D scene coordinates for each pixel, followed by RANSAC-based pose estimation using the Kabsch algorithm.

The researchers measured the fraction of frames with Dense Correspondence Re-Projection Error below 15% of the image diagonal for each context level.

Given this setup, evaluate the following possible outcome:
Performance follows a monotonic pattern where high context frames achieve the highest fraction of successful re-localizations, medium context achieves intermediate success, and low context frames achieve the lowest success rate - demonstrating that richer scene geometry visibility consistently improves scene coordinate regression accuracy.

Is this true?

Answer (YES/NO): YES